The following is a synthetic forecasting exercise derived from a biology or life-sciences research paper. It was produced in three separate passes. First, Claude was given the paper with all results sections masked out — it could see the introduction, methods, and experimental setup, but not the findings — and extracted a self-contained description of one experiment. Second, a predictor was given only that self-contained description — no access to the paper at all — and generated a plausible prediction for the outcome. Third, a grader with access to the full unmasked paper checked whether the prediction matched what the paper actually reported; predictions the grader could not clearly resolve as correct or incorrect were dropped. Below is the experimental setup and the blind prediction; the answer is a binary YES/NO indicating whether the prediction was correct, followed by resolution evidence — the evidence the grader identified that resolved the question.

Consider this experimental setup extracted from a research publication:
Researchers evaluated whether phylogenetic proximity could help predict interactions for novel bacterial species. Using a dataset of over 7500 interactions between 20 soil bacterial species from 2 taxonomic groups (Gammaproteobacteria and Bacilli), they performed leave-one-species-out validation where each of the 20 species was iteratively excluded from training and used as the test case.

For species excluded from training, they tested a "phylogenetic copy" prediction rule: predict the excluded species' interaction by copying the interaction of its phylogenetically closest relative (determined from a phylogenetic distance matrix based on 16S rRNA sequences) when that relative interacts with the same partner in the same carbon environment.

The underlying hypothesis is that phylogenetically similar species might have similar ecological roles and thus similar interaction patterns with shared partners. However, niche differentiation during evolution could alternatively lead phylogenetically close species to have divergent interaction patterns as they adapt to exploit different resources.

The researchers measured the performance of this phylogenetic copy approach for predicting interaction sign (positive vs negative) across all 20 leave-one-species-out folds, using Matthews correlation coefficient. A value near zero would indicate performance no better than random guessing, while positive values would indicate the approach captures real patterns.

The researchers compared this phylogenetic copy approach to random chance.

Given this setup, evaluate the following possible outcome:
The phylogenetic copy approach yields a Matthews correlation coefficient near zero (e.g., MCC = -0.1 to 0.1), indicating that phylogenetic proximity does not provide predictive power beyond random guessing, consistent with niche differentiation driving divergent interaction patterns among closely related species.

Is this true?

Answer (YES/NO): NO